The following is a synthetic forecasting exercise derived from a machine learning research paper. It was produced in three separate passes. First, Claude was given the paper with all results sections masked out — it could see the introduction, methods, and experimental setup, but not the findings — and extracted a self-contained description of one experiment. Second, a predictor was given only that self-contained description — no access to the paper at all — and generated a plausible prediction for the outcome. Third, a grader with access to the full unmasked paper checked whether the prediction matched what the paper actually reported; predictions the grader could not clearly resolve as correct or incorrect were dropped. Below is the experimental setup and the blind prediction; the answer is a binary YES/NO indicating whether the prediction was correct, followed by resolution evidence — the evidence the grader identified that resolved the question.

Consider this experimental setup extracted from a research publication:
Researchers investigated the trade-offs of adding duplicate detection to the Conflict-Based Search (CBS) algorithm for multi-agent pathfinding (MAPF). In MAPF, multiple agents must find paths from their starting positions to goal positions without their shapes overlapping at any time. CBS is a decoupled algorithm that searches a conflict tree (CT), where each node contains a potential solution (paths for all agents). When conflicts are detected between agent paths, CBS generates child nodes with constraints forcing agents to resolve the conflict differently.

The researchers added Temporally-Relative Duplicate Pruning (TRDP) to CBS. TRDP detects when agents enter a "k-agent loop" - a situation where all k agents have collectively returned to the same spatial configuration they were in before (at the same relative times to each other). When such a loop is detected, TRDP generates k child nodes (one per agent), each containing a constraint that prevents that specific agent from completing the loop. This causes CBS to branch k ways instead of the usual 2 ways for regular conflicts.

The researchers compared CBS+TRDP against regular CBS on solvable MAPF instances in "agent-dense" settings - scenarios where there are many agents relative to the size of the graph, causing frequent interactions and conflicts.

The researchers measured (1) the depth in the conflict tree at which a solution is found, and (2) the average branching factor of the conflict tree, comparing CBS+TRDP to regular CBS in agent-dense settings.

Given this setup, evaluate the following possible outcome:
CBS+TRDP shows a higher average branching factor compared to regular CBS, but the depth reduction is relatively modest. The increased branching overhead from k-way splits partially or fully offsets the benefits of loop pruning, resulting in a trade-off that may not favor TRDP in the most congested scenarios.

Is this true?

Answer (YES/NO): YES